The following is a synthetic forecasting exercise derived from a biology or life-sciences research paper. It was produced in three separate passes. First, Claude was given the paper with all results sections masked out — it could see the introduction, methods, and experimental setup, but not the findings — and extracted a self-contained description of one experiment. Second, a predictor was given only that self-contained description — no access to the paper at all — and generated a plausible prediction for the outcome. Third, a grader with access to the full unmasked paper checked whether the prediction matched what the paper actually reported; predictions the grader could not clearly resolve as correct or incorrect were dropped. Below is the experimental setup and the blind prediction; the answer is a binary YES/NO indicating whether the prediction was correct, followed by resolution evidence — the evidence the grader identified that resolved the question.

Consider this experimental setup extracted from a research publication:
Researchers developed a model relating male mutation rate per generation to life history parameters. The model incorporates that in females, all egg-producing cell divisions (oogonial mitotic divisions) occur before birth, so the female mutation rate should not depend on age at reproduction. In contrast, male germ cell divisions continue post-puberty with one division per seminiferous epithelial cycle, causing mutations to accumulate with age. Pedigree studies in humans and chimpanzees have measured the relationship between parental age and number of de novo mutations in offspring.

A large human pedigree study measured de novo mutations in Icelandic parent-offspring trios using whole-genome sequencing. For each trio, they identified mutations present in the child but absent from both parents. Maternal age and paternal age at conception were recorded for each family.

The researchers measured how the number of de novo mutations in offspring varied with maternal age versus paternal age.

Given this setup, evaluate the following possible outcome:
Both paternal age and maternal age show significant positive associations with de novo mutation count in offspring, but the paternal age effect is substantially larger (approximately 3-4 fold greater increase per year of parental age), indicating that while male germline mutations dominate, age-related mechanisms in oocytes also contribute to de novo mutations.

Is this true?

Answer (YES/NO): NO